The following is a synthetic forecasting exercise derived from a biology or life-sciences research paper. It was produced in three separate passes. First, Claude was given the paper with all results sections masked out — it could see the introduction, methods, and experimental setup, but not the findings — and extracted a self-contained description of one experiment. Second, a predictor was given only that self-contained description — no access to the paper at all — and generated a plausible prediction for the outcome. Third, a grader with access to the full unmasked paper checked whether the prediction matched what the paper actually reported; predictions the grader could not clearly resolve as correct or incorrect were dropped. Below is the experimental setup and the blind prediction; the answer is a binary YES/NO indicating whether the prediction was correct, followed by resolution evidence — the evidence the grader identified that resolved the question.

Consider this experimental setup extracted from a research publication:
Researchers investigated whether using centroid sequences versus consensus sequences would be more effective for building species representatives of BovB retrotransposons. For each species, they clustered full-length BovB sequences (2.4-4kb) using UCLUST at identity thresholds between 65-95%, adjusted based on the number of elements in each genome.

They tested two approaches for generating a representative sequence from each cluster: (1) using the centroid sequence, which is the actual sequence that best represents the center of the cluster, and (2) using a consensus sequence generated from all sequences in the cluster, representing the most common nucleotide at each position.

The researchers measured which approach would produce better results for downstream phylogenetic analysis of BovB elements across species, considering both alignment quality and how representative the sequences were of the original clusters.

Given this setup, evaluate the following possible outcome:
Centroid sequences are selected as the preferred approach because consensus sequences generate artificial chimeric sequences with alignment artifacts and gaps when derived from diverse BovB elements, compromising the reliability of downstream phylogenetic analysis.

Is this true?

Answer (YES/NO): NO